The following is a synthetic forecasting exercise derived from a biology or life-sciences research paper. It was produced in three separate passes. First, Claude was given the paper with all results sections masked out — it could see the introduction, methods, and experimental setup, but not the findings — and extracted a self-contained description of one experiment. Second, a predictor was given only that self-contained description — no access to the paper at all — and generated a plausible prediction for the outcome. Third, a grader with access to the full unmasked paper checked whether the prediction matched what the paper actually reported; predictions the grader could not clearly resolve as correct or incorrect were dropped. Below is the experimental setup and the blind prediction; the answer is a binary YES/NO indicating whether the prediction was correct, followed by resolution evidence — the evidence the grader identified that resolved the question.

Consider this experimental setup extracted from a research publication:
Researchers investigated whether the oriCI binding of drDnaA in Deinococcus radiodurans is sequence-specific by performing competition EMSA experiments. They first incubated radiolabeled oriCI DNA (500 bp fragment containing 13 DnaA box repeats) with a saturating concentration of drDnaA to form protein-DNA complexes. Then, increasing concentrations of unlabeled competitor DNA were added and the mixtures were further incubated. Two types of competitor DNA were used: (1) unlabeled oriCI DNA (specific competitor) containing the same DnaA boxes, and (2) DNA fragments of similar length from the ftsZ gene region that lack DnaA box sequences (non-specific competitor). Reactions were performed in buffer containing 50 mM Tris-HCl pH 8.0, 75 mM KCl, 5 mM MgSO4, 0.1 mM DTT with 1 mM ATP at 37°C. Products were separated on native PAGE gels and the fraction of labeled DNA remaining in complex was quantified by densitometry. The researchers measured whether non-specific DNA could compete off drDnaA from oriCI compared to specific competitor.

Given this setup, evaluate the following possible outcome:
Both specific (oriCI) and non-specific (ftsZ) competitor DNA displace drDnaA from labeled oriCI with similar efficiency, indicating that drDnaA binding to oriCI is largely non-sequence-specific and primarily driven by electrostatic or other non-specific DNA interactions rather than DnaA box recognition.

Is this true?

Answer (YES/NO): NO